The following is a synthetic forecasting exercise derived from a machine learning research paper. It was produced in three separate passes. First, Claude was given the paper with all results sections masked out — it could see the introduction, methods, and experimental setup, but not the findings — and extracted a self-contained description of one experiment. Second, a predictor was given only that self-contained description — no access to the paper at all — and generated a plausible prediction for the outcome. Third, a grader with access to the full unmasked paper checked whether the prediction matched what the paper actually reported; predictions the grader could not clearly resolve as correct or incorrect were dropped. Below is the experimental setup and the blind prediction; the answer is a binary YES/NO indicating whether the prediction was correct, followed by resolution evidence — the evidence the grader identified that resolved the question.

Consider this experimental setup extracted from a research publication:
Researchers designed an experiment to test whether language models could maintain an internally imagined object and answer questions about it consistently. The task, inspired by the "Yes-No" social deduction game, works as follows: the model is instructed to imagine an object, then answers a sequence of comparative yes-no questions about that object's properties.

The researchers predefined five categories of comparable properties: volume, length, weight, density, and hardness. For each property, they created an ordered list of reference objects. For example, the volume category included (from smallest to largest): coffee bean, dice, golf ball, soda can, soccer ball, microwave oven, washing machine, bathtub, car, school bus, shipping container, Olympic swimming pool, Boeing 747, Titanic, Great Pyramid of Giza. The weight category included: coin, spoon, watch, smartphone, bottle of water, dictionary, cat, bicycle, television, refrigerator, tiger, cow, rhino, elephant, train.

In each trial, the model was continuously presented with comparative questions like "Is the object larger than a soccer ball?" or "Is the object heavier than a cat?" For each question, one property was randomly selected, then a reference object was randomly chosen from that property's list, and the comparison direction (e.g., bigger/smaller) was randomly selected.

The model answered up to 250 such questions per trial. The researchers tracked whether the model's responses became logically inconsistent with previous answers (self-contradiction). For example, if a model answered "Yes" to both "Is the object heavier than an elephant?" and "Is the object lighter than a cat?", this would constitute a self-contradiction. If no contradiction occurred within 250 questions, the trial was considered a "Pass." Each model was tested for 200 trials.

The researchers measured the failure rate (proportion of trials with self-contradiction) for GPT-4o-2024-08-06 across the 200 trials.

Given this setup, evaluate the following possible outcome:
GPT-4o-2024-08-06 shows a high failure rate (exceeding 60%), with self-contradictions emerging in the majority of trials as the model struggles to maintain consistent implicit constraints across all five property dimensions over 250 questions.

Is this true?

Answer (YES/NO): YES